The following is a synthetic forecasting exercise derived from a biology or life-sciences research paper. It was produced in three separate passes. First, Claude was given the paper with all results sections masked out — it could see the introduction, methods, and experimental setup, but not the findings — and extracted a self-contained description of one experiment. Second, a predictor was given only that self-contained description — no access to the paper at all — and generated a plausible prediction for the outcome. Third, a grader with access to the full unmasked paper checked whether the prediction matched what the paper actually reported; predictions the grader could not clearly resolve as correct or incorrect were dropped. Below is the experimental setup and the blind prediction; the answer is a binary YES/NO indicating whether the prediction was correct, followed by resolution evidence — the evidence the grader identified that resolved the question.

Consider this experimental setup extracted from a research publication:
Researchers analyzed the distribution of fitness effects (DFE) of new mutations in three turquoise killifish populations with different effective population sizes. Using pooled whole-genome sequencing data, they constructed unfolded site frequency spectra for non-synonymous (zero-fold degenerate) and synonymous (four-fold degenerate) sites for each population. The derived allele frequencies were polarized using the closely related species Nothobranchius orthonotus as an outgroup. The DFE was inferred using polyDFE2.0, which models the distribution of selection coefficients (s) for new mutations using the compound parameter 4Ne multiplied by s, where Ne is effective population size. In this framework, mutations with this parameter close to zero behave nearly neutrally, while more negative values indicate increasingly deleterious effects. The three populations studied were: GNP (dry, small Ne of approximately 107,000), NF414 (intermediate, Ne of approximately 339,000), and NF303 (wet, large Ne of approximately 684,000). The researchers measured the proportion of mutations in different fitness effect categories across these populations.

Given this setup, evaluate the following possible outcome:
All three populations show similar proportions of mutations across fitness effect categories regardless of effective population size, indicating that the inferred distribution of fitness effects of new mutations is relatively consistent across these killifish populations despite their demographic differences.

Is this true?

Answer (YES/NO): NO